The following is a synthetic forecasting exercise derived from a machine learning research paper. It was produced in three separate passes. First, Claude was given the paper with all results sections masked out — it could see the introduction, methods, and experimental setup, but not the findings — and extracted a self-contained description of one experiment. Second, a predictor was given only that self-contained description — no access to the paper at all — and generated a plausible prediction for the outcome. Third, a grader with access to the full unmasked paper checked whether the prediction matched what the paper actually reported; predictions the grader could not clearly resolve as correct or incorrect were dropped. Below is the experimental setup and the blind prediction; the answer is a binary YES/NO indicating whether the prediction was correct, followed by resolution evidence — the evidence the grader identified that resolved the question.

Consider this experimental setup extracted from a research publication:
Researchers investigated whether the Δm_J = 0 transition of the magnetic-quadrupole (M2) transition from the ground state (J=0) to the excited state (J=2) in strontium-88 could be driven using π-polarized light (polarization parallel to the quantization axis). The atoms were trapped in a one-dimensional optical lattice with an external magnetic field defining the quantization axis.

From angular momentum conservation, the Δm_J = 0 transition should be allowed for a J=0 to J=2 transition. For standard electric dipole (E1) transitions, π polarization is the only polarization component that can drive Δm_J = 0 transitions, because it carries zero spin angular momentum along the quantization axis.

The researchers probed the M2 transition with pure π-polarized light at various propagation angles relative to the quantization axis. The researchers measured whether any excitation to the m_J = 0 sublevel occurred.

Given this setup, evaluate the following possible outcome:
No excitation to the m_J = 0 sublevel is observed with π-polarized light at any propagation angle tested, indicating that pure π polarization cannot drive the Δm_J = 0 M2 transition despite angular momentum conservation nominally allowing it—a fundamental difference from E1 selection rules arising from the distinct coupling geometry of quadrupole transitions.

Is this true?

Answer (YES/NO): YES